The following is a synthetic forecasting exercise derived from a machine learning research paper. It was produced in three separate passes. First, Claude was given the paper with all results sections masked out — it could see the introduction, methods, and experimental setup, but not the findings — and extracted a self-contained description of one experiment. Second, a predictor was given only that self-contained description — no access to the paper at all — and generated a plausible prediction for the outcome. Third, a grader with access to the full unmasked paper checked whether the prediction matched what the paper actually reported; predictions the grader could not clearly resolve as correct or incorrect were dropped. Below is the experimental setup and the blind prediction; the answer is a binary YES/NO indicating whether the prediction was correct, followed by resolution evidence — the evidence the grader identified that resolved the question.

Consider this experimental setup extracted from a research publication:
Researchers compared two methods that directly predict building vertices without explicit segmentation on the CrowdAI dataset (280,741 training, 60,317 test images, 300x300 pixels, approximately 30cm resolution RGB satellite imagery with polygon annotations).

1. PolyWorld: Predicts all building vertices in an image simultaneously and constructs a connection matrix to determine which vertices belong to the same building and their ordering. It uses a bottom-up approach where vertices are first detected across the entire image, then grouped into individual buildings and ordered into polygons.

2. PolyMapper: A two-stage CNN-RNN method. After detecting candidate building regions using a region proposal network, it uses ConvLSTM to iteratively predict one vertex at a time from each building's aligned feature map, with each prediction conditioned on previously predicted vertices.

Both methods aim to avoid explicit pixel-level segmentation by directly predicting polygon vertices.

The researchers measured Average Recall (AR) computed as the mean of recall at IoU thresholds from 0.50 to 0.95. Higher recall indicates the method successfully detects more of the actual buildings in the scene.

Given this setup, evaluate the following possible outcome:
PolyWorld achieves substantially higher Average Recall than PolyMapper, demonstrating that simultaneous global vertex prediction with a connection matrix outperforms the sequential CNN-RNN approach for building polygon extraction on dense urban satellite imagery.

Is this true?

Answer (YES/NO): YES